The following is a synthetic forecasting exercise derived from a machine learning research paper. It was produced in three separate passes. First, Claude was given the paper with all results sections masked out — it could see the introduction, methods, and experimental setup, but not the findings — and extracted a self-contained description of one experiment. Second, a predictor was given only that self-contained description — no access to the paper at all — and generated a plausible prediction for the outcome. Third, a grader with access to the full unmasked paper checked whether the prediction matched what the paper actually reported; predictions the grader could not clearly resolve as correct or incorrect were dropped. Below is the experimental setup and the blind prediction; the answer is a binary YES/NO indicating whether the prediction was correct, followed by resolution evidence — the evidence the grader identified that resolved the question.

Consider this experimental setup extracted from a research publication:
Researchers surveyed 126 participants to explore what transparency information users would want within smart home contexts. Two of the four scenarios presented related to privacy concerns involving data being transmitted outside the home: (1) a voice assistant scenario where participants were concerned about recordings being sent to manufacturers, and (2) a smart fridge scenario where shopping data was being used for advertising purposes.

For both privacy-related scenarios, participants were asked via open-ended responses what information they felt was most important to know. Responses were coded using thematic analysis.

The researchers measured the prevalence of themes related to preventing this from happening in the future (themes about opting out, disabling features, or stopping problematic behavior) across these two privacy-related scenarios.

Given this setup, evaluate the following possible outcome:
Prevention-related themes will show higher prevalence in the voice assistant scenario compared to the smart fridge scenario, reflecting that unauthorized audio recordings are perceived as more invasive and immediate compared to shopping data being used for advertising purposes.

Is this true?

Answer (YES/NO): NO